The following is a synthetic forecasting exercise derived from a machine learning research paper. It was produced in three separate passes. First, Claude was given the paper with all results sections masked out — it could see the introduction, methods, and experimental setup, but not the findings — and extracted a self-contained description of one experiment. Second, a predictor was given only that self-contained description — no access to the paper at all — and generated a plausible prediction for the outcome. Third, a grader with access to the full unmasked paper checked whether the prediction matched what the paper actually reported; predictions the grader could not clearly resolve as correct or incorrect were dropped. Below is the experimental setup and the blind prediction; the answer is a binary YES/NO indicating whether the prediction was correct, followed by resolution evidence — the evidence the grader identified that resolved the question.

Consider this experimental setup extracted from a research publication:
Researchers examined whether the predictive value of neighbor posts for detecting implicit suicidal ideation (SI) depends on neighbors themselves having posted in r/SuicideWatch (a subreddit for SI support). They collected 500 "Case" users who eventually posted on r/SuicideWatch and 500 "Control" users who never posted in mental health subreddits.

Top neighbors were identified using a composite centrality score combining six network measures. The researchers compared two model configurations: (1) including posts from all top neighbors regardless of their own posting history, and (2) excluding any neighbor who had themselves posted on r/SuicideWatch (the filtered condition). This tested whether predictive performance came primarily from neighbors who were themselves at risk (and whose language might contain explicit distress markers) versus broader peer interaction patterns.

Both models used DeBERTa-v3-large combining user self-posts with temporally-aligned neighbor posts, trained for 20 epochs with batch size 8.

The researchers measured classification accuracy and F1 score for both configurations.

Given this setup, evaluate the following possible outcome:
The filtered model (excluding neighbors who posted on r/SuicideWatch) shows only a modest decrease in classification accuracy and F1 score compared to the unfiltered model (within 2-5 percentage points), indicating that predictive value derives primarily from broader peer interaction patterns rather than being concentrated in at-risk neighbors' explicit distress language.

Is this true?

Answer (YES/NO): NO